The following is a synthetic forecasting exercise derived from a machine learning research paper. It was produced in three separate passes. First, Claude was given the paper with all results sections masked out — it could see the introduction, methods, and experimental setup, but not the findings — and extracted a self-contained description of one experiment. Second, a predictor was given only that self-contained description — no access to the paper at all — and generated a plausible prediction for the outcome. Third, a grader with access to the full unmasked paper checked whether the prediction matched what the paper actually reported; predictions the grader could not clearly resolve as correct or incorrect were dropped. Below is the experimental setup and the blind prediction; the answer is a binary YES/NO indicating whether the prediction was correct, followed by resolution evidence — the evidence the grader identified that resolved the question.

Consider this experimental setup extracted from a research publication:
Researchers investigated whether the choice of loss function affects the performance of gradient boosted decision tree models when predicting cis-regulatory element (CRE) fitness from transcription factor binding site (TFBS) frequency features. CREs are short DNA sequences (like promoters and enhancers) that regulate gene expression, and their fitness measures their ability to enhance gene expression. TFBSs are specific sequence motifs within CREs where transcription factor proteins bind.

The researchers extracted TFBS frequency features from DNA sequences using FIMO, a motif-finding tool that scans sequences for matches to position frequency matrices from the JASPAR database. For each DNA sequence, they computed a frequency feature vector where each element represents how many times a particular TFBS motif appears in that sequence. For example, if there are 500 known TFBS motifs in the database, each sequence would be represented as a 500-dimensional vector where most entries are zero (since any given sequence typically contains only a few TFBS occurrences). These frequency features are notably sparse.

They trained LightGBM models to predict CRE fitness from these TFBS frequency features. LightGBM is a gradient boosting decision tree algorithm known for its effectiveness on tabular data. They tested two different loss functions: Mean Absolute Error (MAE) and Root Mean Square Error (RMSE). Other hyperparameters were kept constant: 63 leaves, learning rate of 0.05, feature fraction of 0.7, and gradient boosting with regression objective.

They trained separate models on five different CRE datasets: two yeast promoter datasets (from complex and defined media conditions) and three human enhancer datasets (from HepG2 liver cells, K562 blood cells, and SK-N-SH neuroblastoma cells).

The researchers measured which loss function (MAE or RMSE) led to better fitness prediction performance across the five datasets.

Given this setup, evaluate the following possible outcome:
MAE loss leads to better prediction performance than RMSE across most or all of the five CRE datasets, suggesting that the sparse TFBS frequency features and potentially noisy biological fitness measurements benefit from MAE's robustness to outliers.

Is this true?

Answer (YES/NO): YES